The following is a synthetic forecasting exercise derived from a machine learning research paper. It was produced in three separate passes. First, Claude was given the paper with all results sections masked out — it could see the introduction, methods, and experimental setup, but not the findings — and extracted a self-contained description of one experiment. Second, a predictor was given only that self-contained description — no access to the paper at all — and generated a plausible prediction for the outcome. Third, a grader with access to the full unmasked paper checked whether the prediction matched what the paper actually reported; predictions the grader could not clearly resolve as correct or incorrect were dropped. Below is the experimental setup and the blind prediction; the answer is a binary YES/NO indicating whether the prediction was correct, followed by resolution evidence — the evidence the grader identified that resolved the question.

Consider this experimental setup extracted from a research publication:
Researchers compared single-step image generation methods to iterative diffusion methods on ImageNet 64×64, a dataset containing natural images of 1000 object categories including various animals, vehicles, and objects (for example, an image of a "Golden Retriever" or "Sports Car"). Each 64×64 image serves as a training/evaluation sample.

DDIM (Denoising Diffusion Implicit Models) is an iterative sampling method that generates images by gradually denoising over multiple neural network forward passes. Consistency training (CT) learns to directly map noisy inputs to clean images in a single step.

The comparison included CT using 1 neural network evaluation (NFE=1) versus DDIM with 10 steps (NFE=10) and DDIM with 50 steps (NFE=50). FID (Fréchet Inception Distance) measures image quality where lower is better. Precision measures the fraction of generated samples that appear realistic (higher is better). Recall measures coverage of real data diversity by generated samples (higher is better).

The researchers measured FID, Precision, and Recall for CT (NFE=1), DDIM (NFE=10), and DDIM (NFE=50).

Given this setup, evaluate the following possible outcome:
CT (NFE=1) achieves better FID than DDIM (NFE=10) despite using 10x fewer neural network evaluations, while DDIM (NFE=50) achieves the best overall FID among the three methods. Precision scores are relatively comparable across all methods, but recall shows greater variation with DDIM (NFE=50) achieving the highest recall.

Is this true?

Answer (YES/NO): NO